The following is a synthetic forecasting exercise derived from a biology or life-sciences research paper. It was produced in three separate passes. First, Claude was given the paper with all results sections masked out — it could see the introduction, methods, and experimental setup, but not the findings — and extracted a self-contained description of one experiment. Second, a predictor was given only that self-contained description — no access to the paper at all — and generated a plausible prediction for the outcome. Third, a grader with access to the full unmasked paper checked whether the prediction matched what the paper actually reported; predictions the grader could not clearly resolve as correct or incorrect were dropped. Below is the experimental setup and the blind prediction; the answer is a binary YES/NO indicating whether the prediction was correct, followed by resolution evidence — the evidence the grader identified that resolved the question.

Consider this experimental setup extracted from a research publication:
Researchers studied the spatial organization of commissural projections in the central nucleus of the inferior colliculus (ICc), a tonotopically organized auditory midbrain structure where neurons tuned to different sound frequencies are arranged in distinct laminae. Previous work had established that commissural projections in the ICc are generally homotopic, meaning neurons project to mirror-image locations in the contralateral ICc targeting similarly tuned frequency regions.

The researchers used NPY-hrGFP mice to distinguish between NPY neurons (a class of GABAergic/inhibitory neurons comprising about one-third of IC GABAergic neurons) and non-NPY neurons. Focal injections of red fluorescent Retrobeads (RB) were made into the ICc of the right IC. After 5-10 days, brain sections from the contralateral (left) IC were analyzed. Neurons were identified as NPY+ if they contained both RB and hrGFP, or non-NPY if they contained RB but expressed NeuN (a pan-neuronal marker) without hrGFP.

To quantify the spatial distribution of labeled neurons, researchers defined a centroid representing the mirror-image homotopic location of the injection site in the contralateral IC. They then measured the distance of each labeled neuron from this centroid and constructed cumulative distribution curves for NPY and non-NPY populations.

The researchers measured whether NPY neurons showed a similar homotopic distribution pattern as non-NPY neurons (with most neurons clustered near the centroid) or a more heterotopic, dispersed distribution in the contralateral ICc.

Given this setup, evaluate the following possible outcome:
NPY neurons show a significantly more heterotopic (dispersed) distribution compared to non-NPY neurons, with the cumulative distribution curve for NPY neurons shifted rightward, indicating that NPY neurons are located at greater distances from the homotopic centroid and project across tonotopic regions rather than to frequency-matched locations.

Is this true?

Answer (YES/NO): YES